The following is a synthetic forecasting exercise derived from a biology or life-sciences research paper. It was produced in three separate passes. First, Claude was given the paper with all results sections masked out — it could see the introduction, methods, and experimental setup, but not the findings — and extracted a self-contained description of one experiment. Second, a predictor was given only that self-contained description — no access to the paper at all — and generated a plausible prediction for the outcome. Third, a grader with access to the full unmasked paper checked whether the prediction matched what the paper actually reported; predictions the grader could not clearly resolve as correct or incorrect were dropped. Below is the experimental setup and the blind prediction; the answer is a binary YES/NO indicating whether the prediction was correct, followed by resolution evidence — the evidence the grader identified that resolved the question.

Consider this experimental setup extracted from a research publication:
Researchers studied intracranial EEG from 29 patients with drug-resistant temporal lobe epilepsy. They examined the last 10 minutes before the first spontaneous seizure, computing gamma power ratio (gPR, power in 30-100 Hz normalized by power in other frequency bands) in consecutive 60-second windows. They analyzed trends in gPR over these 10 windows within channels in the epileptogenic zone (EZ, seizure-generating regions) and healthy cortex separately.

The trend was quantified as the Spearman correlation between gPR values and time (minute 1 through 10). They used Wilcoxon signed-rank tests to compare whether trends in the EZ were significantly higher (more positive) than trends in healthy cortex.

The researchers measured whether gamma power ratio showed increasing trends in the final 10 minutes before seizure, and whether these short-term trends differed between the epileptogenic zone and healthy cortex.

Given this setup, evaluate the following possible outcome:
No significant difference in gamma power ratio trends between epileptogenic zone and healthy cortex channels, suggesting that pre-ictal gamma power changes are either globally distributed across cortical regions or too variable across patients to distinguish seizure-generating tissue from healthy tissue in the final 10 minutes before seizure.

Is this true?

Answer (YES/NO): YES